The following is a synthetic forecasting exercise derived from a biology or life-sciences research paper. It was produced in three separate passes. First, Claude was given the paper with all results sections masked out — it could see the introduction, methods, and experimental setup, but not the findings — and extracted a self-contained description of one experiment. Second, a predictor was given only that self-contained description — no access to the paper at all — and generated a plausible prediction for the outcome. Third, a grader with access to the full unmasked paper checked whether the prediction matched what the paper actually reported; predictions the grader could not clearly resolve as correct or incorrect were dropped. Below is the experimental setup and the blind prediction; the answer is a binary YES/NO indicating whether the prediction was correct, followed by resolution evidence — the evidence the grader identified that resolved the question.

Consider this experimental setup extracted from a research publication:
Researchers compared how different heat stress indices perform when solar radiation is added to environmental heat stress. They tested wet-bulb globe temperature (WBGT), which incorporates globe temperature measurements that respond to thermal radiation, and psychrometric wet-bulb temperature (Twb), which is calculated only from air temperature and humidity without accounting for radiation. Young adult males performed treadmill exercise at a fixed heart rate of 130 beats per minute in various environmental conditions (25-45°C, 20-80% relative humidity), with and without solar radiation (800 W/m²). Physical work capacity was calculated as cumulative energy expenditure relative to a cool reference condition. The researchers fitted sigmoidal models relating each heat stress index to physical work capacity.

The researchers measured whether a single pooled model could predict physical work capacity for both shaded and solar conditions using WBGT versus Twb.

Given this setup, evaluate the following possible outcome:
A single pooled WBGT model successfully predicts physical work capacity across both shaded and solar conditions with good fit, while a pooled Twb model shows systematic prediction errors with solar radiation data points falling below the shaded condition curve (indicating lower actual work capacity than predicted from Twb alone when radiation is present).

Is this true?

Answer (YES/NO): YES